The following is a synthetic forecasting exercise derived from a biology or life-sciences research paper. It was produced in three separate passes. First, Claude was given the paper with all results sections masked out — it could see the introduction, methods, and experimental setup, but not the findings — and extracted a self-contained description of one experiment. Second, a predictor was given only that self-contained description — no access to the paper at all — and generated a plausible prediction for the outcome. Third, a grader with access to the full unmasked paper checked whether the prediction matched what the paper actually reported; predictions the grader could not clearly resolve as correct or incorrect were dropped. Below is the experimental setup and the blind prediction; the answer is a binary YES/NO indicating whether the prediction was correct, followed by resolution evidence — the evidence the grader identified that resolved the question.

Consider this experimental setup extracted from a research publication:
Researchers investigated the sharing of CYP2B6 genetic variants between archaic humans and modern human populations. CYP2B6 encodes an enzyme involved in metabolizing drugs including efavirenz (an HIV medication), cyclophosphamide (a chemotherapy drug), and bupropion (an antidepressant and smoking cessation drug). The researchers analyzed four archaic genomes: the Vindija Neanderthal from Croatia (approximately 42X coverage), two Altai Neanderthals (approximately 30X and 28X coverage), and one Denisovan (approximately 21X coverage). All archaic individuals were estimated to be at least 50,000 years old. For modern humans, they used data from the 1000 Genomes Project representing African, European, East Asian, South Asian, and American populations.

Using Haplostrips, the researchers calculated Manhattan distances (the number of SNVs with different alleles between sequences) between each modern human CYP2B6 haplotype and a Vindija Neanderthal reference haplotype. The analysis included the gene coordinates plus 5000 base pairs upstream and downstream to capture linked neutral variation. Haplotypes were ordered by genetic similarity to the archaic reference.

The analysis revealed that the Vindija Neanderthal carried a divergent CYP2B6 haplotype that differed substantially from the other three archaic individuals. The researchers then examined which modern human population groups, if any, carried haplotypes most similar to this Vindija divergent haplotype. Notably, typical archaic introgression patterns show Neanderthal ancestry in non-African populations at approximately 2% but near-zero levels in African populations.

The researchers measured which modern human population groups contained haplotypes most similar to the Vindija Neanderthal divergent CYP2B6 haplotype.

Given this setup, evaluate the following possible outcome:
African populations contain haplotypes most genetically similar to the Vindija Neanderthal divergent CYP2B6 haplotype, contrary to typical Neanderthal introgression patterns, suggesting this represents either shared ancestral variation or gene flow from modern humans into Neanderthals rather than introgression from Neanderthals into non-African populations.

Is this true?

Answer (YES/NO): YES